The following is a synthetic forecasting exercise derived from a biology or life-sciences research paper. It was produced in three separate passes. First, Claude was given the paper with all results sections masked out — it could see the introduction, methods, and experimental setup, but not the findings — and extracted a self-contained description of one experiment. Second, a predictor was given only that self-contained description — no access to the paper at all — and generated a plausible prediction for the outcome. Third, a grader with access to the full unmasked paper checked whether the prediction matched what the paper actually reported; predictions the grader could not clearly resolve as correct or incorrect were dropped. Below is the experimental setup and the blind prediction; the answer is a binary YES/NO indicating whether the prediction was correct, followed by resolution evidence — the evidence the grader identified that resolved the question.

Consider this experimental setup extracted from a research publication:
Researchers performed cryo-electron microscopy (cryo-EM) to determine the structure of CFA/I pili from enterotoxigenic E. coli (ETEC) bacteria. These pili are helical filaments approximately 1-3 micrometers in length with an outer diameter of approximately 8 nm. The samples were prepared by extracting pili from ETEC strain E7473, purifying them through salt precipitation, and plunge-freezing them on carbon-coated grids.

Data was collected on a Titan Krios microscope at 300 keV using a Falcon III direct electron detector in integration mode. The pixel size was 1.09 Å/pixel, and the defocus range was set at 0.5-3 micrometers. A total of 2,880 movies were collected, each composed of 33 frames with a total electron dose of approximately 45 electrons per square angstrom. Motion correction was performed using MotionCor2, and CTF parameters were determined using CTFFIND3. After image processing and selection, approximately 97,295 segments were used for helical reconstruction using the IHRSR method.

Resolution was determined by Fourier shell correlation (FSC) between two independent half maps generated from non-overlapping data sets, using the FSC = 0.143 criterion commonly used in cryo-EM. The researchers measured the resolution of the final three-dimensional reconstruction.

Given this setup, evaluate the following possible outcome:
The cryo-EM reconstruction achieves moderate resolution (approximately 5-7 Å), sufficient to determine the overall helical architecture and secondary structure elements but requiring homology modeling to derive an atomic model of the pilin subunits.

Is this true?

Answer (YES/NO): NO